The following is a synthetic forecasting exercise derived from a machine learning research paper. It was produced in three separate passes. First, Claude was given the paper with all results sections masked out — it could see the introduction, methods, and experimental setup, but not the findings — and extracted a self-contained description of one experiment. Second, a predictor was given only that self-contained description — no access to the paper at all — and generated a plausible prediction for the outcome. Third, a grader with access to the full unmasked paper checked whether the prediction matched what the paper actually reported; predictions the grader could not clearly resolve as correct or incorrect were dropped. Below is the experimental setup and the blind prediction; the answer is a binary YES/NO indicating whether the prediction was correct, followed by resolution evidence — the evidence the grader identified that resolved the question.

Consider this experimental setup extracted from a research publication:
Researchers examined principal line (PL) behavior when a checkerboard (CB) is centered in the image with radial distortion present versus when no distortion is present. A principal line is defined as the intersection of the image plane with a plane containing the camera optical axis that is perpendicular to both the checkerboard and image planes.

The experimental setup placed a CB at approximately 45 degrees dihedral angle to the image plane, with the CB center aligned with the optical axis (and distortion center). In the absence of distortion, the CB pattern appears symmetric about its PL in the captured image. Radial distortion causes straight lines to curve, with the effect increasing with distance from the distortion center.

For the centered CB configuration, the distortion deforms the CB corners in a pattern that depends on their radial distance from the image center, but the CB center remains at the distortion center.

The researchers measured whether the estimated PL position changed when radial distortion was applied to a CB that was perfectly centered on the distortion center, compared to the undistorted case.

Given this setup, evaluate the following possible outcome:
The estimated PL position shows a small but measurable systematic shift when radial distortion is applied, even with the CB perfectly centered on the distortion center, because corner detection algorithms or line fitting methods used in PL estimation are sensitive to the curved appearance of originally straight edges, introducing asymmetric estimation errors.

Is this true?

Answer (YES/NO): NO